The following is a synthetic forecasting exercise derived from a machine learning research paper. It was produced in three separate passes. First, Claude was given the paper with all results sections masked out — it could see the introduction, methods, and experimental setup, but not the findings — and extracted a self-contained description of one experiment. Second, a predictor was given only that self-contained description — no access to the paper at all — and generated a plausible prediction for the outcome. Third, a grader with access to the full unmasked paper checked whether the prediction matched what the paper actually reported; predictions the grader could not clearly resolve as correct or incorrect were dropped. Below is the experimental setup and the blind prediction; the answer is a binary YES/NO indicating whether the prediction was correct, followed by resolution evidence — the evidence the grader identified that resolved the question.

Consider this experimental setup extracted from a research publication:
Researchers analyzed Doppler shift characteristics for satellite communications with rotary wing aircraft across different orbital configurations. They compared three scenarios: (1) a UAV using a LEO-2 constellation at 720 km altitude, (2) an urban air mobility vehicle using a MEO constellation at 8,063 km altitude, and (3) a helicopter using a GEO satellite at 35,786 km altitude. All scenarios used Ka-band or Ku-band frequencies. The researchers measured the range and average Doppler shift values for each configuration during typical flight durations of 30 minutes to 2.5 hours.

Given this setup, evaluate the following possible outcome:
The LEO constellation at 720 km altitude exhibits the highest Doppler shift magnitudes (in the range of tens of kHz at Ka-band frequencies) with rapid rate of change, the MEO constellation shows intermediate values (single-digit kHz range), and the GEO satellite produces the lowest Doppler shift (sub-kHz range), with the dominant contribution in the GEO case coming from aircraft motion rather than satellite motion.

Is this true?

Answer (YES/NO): NO